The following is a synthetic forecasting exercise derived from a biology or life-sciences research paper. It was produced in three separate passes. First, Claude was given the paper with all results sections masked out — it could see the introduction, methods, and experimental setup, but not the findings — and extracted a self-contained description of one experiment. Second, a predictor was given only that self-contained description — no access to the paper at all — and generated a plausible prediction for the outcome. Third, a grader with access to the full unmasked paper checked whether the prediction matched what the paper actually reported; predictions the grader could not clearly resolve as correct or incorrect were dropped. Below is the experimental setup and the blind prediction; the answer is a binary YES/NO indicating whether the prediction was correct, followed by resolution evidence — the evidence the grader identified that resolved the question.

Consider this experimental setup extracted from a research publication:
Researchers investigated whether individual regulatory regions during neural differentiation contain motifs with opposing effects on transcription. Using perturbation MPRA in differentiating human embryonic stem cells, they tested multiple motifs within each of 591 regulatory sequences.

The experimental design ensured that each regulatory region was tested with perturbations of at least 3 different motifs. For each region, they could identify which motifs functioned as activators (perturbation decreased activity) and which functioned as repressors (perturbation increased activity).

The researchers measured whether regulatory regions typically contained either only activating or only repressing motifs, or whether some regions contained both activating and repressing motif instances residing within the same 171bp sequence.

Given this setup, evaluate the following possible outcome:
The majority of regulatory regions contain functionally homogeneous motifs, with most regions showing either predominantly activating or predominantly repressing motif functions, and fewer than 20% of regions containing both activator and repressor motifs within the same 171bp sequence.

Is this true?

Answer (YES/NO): NO